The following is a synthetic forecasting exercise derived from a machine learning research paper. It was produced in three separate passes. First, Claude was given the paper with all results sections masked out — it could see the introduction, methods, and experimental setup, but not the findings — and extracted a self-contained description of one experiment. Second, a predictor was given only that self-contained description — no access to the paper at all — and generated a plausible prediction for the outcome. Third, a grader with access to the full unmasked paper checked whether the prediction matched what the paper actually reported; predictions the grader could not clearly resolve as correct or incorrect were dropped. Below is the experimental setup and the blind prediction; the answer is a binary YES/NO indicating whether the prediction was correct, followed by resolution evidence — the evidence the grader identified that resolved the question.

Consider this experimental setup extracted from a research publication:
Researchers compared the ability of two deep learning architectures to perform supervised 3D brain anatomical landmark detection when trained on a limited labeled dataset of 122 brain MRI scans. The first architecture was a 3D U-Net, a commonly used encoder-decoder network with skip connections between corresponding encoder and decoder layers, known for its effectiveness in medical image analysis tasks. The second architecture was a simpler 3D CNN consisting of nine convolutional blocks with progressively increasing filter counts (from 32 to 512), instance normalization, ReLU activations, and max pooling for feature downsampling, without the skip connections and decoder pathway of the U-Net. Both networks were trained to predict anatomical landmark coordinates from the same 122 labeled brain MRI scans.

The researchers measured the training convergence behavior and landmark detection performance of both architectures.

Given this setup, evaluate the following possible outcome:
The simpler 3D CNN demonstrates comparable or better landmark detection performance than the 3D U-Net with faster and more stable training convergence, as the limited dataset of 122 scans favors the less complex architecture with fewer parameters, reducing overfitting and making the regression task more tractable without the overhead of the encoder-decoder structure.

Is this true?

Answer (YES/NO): YES